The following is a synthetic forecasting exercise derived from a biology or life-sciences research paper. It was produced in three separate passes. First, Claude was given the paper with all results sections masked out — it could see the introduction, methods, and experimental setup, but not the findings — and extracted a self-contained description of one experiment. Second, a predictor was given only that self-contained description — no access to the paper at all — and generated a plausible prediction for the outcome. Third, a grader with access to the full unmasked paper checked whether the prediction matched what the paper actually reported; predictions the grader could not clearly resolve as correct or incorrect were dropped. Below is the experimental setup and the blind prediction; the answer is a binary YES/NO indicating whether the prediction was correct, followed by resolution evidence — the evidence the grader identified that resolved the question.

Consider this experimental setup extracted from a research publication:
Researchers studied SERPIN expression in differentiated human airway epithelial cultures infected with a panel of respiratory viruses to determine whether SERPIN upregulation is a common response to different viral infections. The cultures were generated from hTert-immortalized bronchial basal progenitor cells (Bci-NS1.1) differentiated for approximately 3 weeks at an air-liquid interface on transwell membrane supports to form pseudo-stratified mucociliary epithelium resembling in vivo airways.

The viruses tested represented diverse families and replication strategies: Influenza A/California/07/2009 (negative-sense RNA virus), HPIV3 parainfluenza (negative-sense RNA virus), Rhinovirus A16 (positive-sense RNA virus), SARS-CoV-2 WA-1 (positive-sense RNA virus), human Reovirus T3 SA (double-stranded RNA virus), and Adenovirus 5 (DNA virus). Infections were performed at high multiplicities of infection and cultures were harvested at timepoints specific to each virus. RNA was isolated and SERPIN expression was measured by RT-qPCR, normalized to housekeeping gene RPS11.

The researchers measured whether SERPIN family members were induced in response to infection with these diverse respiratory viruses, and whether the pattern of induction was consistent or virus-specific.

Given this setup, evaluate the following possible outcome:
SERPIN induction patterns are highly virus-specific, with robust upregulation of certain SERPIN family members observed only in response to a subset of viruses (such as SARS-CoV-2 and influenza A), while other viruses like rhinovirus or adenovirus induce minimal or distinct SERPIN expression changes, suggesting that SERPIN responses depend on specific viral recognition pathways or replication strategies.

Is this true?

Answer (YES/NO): NO